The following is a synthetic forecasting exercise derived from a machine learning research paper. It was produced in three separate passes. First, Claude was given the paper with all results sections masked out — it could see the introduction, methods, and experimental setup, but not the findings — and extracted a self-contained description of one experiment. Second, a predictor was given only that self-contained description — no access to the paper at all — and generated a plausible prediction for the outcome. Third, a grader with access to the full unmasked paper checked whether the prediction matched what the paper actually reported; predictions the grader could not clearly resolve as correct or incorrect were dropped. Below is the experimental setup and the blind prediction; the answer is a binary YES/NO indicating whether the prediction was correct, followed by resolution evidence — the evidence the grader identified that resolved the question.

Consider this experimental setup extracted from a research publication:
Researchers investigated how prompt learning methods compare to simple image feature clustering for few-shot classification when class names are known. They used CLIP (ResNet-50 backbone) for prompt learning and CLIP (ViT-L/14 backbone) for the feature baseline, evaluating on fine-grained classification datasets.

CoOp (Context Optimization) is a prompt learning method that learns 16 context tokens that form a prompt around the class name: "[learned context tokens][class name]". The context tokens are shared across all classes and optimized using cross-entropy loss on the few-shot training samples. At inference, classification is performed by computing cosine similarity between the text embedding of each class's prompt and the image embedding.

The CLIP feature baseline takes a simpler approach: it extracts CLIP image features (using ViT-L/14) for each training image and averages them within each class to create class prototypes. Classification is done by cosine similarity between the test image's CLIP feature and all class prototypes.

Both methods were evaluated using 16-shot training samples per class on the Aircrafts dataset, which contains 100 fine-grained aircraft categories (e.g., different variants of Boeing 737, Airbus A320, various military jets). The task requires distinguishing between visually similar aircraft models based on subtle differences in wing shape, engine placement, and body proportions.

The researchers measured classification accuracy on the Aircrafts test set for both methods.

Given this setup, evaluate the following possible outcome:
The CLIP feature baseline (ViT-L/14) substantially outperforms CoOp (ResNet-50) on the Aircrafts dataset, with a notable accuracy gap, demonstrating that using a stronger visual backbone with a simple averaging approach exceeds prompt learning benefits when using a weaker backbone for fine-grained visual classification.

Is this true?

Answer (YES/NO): YES